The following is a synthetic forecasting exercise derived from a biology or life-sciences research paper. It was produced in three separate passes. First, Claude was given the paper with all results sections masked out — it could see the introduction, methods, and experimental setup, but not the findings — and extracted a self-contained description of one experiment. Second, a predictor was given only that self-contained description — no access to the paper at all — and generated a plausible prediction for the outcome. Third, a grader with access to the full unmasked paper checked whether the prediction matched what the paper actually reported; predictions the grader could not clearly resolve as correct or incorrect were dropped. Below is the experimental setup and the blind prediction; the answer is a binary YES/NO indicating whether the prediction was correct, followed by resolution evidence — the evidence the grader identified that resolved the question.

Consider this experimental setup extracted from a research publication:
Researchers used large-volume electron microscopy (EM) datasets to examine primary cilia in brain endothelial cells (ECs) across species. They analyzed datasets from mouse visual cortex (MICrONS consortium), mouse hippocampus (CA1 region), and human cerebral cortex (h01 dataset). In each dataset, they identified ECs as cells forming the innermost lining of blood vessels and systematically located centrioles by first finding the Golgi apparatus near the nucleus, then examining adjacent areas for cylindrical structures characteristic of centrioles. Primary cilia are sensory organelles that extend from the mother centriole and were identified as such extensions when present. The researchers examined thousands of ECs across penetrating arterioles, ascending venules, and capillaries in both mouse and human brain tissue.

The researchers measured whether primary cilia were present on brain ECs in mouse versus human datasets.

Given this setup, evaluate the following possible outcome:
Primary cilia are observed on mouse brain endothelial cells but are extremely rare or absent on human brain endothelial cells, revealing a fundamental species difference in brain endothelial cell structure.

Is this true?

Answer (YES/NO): NO